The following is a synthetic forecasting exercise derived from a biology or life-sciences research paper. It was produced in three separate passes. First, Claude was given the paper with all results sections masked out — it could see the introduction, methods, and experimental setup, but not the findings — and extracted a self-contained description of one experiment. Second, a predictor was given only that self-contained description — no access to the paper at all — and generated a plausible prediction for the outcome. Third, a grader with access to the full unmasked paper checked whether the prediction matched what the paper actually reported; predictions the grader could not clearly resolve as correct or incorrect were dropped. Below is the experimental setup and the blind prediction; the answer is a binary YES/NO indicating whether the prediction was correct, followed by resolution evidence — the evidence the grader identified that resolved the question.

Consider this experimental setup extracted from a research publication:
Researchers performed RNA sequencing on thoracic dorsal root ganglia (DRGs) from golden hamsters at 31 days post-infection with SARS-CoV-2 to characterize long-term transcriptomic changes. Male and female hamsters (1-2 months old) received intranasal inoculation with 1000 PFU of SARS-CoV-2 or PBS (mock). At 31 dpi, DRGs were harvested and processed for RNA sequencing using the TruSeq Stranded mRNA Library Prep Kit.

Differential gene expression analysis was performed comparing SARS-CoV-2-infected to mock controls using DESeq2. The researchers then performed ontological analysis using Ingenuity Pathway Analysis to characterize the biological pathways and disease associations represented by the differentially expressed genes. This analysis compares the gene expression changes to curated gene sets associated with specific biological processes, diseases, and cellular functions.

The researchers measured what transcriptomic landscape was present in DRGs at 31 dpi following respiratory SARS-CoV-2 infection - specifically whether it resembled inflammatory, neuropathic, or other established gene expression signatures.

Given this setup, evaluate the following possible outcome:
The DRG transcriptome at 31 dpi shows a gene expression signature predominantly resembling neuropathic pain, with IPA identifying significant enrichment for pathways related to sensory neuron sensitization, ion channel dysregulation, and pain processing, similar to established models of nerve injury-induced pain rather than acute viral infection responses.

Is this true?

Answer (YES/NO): NO